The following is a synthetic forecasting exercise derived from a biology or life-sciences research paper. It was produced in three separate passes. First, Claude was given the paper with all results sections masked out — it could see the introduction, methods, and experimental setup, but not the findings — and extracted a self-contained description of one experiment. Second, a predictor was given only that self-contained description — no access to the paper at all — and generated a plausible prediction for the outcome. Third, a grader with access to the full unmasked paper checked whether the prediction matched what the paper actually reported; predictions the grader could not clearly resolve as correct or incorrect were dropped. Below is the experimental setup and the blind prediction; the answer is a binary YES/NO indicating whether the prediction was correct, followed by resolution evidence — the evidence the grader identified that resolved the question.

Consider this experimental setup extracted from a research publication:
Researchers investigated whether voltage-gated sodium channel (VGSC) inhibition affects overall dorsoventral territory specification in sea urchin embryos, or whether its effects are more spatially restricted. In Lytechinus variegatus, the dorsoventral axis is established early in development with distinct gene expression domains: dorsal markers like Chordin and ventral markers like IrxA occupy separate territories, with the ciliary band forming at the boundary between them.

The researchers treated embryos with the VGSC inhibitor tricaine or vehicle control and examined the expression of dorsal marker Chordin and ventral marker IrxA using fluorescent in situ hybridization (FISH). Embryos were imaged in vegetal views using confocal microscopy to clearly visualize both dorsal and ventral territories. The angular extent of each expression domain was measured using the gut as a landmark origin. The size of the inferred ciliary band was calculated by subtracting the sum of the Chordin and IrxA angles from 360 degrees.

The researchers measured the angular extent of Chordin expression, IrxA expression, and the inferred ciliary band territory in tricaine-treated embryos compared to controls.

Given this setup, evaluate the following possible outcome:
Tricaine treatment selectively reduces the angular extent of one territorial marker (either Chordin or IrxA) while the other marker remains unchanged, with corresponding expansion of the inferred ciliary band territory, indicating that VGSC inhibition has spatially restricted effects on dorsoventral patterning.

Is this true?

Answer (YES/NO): NO